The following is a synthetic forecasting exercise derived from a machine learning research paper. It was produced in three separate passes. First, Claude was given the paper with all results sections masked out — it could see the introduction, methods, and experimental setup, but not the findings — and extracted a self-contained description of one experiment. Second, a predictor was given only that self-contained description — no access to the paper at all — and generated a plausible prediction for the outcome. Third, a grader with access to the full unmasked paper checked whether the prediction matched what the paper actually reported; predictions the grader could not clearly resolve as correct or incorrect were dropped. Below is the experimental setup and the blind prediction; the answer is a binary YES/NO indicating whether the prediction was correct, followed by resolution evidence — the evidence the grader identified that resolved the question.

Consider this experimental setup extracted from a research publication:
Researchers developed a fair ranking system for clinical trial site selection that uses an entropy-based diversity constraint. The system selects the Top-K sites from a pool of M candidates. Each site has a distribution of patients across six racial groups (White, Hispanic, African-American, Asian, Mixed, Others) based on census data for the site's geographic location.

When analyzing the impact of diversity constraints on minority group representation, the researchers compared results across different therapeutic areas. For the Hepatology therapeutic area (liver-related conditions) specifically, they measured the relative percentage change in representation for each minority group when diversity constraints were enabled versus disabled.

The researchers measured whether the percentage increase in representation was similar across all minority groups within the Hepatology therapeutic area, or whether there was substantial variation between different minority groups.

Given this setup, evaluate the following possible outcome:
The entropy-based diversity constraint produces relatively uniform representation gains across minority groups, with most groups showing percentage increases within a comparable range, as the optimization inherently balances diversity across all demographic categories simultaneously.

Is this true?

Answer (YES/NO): NO